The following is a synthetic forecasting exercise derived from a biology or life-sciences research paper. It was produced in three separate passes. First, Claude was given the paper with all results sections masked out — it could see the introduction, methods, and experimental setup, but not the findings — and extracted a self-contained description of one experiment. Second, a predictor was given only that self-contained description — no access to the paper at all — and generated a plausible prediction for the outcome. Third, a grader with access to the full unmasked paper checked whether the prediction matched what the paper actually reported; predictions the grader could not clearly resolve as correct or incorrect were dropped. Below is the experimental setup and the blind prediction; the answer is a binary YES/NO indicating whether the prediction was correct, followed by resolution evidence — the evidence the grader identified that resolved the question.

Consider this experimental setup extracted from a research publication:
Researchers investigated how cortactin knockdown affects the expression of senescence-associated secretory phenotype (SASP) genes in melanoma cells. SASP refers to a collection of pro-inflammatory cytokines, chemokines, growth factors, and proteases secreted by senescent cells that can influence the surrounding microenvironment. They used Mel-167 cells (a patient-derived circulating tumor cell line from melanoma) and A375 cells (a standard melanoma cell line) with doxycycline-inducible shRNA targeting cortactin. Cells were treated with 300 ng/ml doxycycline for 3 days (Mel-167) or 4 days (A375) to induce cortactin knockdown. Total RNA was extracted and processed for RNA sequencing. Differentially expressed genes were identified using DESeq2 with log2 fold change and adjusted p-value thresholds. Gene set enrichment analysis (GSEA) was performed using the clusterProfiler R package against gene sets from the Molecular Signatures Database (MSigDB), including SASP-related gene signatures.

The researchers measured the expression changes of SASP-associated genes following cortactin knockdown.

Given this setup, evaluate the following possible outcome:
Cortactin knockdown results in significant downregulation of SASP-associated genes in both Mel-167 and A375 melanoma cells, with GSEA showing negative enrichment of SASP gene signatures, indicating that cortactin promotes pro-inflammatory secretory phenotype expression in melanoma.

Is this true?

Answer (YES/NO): NO